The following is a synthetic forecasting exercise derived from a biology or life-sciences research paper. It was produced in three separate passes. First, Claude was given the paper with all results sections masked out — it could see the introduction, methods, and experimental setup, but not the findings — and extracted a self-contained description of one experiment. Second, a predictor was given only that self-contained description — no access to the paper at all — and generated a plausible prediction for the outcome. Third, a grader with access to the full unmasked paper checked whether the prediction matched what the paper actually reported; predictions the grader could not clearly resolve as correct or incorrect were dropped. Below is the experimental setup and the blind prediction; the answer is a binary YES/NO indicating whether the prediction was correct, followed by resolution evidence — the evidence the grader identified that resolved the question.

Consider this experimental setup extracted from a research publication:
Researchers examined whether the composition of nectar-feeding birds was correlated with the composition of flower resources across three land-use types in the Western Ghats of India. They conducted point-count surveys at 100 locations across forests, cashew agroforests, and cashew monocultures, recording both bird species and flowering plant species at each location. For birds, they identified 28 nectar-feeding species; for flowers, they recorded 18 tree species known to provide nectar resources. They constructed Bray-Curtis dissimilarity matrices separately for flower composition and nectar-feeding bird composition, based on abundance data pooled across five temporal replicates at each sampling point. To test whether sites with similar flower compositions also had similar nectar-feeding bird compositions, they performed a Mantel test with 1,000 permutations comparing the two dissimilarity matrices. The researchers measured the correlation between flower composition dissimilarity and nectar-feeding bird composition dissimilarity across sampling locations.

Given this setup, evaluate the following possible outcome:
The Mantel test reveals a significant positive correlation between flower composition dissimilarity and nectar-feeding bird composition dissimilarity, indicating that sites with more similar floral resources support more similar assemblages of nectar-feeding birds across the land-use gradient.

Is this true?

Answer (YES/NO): YES